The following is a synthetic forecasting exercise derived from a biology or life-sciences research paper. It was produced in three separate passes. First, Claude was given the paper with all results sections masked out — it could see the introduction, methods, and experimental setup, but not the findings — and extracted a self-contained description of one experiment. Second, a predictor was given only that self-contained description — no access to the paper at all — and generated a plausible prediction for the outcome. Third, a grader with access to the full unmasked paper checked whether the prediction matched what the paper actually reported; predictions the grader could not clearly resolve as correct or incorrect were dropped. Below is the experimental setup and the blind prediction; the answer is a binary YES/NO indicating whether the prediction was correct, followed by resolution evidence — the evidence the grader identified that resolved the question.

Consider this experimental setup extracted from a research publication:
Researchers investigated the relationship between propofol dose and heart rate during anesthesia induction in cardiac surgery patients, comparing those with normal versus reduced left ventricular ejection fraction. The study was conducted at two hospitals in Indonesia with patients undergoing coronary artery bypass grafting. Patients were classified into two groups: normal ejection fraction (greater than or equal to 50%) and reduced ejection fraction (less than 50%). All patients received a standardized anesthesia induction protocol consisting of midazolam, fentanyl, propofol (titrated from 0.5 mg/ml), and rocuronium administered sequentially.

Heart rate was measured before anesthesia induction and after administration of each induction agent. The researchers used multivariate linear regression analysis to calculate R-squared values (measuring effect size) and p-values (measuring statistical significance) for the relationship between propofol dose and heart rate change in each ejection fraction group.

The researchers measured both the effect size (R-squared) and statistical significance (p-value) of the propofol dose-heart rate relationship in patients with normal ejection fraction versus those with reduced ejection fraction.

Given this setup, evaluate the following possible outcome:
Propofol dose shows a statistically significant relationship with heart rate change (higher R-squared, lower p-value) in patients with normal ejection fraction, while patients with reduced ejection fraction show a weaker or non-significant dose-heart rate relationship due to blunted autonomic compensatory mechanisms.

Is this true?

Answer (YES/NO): NO